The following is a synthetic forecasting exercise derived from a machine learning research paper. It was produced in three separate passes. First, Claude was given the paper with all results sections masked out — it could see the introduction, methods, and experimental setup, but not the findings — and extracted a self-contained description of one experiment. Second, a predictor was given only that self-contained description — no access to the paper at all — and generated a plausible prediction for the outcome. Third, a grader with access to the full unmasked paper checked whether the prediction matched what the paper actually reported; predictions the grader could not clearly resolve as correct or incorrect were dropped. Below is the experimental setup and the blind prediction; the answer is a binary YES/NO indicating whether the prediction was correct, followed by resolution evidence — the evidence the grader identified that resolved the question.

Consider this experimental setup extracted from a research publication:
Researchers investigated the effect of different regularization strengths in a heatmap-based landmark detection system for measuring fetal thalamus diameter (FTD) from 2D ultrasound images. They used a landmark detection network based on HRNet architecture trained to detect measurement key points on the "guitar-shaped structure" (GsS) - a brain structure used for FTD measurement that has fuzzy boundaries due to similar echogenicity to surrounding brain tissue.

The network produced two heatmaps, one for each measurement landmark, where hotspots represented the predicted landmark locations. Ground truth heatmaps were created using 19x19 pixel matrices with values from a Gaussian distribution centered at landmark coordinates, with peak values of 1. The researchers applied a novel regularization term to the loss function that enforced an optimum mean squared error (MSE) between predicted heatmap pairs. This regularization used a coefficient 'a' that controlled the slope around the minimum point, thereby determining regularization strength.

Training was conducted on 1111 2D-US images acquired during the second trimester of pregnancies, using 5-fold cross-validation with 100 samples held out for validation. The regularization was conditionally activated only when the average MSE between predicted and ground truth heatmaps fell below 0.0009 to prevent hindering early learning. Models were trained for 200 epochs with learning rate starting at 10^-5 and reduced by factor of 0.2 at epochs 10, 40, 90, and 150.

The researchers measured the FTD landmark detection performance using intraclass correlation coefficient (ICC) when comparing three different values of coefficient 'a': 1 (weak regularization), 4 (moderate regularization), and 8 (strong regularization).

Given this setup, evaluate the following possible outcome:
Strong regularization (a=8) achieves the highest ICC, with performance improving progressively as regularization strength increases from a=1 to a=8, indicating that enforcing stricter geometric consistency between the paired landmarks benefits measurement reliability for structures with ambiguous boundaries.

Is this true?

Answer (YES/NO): NO